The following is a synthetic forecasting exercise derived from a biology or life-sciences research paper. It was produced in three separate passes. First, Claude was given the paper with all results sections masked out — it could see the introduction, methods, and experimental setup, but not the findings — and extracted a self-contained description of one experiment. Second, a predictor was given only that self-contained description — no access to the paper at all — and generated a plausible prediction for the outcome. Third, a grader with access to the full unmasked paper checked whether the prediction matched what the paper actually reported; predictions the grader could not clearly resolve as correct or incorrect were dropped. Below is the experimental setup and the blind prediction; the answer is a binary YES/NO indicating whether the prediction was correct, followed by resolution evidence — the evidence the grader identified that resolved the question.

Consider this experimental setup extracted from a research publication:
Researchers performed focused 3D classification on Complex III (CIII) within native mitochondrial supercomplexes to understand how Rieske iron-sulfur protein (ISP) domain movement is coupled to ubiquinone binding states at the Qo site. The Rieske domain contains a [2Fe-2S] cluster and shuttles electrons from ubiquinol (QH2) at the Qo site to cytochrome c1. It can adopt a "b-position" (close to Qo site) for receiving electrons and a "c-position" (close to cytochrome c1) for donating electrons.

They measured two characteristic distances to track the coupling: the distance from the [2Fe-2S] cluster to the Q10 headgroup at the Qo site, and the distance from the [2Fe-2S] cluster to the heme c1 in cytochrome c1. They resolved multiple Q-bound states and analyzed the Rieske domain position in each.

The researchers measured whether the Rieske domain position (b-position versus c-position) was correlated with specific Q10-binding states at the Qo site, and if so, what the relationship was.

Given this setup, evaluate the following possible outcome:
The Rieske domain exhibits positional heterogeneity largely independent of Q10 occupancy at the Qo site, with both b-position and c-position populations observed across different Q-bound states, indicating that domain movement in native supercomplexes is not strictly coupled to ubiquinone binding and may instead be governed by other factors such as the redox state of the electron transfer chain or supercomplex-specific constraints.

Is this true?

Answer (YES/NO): NO